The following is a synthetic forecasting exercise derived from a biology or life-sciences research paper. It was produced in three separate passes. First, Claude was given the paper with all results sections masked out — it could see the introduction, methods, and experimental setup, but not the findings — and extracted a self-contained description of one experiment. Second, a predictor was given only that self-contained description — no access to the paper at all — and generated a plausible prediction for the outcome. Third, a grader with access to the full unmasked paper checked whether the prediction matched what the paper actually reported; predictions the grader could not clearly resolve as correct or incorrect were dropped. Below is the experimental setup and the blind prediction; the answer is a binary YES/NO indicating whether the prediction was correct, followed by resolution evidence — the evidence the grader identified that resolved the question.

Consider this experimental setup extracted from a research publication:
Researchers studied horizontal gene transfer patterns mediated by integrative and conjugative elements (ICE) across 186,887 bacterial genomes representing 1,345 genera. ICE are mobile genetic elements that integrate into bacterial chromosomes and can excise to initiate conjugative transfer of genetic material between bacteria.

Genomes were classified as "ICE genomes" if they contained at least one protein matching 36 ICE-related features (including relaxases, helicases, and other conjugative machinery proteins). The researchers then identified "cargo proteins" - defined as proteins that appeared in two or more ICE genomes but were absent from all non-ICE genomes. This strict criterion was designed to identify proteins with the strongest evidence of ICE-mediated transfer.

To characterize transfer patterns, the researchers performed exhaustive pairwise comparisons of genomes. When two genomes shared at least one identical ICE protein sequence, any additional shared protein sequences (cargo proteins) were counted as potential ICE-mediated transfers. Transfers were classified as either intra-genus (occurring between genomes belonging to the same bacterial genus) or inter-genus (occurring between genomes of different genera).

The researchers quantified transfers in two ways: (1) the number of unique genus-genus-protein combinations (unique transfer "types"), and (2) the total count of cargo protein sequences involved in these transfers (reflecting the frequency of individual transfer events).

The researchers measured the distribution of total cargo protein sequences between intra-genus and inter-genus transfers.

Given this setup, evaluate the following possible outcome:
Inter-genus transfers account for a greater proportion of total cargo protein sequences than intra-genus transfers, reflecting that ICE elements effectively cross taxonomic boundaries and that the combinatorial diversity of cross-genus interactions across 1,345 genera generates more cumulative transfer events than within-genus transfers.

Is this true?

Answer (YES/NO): NO